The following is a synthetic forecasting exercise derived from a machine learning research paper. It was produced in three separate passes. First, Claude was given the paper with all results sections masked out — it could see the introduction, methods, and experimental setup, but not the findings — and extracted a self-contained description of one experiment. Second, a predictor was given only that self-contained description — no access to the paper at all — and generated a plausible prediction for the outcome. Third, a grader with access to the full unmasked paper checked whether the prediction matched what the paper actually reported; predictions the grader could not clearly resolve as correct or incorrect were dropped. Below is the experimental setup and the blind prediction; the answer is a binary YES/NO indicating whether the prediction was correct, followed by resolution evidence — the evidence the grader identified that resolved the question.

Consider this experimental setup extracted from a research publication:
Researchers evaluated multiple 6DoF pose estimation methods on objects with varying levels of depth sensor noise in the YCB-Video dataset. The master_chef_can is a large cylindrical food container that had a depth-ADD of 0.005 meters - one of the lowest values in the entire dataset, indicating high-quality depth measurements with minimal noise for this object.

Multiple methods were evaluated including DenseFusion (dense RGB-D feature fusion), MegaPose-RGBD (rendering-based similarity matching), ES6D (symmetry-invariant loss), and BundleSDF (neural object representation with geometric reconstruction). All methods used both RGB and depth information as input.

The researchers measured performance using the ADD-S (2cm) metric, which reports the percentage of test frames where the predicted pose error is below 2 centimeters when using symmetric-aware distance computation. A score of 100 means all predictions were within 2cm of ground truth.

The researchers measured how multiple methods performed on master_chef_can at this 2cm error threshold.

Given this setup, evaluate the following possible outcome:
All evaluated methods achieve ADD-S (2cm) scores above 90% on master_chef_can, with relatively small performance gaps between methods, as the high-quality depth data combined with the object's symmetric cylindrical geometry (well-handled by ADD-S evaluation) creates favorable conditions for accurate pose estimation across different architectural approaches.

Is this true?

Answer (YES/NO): NO